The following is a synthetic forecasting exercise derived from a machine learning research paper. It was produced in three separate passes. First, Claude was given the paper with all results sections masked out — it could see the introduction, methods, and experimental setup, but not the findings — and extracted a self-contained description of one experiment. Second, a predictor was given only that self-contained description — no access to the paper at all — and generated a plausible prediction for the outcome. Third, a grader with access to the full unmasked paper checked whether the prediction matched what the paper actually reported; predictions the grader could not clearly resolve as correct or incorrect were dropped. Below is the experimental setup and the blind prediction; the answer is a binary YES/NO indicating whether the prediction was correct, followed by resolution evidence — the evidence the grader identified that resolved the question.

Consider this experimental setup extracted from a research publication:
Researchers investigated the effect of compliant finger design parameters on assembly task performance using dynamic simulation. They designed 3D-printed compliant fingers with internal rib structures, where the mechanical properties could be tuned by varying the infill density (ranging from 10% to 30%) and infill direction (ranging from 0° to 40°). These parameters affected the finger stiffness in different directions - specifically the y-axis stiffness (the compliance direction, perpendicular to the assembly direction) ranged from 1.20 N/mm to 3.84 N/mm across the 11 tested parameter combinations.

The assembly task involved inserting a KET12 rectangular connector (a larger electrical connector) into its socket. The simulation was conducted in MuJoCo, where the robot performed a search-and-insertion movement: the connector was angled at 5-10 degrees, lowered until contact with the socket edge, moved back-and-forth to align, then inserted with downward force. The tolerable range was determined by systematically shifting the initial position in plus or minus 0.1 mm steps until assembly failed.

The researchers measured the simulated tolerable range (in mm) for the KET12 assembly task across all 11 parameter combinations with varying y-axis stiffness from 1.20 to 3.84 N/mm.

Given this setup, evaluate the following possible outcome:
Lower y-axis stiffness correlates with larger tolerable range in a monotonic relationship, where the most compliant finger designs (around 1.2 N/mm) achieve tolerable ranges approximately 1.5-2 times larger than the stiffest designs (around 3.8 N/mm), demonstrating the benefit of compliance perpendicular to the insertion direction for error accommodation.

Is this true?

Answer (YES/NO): NO